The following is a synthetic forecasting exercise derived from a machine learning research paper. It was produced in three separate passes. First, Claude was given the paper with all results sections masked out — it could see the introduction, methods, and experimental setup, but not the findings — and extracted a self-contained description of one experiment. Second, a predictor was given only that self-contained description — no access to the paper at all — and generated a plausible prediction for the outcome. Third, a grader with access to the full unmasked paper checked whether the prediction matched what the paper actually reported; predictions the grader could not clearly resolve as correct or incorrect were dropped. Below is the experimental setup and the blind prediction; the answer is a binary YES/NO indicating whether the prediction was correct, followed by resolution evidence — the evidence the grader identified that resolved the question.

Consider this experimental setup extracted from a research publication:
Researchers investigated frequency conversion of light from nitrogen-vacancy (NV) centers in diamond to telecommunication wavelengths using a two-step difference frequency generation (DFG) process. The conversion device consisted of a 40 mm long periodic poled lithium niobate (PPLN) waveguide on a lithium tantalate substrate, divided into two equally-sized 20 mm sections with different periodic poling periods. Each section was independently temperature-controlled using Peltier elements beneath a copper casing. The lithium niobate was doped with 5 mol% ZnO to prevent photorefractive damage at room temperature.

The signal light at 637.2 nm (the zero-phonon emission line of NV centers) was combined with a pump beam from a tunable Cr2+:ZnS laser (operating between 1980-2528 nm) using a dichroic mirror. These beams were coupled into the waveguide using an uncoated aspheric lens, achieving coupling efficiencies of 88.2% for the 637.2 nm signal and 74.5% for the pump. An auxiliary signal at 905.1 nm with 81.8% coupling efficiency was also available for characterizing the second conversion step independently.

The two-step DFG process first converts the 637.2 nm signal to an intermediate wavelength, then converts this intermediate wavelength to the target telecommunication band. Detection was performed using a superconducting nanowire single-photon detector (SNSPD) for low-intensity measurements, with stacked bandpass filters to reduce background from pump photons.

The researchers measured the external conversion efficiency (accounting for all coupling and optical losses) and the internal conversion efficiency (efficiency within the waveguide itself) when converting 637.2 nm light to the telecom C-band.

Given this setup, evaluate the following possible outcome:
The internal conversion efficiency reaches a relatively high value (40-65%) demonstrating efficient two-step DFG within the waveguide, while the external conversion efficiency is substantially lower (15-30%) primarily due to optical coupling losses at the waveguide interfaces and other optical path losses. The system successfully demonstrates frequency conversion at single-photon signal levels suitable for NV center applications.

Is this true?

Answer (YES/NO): NO